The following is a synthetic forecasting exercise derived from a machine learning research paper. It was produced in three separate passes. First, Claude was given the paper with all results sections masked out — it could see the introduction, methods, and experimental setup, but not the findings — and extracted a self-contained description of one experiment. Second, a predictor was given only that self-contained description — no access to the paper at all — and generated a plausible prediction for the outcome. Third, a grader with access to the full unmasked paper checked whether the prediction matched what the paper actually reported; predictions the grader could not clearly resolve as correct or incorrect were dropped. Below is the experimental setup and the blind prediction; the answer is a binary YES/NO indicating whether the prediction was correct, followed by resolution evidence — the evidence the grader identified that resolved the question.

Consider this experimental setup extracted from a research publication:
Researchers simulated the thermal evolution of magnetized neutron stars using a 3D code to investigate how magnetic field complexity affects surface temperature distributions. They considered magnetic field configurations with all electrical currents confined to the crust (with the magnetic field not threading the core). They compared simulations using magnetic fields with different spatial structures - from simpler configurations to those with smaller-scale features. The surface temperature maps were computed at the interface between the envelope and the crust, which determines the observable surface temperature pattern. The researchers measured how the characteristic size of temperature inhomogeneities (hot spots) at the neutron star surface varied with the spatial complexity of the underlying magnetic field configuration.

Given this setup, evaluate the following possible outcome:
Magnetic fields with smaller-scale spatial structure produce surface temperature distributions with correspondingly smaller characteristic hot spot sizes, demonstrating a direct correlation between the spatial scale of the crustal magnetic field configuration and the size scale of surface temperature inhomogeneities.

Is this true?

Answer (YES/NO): YES